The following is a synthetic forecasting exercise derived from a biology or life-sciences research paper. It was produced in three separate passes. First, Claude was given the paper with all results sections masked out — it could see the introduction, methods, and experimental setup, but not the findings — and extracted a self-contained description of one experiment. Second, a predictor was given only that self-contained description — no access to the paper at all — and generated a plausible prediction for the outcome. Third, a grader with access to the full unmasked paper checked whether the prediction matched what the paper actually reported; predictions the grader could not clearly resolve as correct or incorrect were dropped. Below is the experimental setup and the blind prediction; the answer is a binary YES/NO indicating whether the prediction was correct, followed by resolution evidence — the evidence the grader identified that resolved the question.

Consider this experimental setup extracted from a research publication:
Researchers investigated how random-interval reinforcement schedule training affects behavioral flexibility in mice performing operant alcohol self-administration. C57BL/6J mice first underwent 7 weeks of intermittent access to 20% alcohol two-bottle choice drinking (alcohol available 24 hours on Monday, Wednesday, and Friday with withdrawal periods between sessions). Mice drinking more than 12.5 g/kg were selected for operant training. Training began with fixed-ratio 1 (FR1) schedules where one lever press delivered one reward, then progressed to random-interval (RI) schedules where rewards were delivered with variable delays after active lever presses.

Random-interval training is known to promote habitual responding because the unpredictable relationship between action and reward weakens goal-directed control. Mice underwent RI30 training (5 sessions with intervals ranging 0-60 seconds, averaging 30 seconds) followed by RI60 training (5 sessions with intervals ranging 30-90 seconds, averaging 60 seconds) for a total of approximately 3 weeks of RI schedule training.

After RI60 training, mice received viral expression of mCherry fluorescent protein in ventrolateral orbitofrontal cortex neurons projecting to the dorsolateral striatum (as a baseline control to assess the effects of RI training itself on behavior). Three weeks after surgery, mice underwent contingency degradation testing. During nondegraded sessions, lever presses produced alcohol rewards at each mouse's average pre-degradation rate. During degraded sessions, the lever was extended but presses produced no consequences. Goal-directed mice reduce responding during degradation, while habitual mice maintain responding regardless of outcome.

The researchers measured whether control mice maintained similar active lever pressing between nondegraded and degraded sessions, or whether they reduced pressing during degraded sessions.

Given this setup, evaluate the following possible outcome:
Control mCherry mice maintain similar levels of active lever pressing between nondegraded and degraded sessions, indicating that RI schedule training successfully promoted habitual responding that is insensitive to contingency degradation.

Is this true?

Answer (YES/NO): YES